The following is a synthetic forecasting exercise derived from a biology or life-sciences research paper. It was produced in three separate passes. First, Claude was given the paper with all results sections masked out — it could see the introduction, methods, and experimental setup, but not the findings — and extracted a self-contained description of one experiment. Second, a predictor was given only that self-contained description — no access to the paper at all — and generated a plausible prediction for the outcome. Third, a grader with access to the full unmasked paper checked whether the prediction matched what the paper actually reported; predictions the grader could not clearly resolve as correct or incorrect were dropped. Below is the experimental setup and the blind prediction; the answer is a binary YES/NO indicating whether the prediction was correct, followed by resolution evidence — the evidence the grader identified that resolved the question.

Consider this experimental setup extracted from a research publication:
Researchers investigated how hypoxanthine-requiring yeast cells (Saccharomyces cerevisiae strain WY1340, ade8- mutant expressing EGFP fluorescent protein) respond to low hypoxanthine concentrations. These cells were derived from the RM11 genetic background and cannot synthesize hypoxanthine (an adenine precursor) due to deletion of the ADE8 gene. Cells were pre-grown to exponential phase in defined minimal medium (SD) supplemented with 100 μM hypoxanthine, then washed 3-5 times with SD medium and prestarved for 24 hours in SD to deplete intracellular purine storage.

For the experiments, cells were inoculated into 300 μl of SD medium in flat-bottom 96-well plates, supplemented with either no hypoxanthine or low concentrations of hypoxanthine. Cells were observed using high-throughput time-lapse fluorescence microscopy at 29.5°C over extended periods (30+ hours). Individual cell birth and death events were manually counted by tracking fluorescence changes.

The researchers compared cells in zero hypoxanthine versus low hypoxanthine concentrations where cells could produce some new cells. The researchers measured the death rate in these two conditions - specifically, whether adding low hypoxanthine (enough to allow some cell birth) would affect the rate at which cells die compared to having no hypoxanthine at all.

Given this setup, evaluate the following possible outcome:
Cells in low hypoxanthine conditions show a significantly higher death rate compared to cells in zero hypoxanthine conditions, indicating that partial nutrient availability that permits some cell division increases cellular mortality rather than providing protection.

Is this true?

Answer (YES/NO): YES